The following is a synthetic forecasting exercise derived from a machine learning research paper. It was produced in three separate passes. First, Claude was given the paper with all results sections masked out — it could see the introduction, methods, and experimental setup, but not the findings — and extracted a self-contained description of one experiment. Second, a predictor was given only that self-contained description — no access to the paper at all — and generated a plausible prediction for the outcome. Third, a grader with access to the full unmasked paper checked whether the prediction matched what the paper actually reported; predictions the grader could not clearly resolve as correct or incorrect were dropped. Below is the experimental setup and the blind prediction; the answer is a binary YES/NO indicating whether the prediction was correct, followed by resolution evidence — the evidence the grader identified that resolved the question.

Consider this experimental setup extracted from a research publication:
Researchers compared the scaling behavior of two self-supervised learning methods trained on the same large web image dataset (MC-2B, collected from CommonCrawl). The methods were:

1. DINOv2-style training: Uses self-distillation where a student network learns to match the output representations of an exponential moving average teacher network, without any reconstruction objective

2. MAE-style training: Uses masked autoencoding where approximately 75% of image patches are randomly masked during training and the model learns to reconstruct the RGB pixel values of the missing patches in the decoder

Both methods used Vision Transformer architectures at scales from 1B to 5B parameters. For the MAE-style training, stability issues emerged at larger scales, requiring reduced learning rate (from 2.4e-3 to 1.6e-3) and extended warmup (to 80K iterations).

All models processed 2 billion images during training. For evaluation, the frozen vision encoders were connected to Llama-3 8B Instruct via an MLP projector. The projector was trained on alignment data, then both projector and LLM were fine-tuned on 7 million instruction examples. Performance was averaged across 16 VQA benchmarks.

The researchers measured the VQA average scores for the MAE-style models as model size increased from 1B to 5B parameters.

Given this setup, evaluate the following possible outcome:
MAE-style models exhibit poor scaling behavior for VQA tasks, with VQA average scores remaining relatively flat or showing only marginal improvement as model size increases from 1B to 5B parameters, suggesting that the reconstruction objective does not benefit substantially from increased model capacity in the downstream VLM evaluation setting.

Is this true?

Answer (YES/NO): NO